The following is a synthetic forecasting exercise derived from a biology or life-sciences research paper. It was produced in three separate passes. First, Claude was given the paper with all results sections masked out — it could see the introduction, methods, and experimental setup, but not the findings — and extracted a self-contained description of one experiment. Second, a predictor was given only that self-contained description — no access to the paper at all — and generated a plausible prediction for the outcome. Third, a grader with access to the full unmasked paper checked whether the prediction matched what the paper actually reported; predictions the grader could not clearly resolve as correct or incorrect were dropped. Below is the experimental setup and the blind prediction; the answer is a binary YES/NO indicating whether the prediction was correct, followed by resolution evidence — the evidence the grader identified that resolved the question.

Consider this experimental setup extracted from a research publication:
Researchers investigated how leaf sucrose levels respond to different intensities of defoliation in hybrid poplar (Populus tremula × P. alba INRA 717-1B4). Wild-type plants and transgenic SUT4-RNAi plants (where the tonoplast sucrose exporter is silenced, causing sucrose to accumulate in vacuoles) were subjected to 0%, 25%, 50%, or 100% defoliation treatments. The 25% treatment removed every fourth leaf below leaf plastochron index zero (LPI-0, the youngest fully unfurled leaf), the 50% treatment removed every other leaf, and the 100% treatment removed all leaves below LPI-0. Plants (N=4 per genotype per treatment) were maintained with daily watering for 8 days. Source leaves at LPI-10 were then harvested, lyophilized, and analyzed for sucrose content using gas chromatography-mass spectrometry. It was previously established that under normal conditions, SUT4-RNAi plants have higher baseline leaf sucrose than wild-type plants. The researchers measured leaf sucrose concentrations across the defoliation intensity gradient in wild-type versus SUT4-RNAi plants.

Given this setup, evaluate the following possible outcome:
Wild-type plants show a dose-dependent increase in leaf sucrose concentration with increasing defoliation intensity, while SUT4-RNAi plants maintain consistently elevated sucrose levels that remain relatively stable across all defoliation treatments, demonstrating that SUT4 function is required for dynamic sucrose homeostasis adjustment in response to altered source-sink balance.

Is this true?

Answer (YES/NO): NO